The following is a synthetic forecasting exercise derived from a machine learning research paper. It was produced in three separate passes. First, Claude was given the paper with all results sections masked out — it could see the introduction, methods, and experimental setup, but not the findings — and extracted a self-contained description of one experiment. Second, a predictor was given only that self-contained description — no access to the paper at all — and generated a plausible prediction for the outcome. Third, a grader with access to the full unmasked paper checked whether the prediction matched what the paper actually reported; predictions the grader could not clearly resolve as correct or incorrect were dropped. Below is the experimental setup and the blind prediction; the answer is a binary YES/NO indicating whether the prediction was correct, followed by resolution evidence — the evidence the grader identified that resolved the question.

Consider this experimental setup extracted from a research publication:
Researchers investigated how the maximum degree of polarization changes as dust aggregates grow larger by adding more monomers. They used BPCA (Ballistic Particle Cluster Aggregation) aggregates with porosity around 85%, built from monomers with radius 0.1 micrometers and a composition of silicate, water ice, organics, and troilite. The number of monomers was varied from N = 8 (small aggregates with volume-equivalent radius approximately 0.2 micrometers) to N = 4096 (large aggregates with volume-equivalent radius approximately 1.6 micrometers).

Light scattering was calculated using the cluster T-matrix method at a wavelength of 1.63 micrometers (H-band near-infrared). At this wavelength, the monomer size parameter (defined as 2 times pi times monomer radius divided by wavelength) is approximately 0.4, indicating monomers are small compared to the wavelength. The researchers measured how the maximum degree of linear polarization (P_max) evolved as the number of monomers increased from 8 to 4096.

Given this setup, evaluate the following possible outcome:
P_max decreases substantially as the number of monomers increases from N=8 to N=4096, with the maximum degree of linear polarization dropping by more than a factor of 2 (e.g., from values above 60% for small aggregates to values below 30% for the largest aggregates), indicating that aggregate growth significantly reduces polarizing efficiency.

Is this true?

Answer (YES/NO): NO